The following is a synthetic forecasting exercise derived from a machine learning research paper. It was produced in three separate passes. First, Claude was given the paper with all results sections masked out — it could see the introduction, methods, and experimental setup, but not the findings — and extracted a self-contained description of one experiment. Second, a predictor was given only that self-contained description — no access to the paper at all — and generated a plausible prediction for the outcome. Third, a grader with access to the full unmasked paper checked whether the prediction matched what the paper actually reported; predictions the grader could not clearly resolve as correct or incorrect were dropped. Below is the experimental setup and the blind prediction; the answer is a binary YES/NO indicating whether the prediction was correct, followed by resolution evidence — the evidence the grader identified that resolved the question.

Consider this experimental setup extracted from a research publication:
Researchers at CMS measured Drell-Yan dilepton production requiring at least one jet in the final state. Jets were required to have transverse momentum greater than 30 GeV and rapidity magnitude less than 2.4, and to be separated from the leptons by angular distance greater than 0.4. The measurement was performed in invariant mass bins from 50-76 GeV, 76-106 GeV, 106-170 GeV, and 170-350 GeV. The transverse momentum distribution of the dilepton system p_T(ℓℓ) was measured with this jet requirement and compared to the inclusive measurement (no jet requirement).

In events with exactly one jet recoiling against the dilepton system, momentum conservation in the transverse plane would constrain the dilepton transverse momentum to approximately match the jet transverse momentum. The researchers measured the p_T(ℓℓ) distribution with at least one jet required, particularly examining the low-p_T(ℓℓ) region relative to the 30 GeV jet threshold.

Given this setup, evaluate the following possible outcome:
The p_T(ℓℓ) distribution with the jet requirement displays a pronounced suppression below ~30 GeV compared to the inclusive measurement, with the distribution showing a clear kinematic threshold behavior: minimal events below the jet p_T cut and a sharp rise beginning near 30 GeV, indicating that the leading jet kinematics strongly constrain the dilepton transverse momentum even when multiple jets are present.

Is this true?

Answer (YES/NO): NO